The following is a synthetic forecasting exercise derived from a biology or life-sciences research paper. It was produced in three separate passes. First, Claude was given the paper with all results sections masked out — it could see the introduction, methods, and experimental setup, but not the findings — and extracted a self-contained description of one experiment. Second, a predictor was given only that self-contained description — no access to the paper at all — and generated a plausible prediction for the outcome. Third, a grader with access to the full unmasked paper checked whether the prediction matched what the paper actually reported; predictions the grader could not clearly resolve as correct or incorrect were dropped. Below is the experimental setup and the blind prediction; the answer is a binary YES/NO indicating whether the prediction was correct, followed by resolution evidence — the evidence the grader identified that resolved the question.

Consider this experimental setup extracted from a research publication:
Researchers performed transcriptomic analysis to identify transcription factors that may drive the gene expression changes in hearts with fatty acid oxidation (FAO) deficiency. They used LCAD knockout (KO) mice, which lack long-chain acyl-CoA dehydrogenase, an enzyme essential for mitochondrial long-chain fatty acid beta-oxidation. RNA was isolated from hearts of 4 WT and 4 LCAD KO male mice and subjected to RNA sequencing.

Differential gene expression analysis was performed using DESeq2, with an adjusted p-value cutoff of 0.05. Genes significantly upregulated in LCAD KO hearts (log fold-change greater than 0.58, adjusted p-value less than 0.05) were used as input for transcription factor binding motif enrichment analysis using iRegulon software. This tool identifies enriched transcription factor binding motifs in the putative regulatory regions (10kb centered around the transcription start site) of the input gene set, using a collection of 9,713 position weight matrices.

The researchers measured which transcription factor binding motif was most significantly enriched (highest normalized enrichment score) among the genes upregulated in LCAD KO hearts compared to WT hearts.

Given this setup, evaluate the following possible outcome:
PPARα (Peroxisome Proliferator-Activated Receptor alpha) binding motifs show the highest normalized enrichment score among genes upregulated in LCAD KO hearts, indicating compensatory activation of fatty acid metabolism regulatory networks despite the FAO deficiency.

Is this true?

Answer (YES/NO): NO